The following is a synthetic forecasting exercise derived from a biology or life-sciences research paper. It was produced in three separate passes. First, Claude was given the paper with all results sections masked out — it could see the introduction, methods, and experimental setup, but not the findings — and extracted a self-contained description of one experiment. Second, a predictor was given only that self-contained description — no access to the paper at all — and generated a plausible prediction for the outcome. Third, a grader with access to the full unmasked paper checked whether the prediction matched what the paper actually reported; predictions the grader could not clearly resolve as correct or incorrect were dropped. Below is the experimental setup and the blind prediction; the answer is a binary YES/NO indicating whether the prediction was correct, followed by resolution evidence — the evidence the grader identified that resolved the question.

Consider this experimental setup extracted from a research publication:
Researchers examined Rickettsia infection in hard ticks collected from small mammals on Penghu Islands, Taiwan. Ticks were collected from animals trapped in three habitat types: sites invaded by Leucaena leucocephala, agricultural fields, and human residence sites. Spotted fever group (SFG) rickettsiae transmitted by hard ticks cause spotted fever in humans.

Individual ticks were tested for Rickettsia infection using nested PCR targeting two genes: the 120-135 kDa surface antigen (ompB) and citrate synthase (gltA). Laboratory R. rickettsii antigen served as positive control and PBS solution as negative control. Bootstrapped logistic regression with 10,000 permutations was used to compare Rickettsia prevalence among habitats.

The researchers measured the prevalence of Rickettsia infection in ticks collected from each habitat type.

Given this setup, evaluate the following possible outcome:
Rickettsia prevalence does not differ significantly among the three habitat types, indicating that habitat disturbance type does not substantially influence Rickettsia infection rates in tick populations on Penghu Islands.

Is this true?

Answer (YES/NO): NO